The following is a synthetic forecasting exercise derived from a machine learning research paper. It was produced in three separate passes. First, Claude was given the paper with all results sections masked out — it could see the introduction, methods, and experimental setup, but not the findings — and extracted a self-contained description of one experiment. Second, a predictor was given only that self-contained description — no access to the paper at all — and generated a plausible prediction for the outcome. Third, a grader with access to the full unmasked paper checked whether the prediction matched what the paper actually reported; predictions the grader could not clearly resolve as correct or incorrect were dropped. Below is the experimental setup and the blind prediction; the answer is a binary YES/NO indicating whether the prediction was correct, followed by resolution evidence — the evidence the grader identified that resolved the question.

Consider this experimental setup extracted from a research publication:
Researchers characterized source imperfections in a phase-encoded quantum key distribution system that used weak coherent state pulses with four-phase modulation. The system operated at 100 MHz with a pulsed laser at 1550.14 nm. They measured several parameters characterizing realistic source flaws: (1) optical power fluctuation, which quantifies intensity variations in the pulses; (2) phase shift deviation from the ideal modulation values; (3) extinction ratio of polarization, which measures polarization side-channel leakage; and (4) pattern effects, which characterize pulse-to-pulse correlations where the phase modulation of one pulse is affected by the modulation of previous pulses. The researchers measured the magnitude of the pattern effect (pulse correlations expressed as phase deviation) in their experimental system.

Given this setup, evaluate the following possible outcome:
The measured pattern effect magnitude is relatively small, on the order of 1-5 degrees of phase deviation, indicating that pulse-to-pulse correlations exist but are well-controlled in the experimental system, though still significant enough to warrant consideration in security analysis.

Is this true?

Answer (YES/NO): NO